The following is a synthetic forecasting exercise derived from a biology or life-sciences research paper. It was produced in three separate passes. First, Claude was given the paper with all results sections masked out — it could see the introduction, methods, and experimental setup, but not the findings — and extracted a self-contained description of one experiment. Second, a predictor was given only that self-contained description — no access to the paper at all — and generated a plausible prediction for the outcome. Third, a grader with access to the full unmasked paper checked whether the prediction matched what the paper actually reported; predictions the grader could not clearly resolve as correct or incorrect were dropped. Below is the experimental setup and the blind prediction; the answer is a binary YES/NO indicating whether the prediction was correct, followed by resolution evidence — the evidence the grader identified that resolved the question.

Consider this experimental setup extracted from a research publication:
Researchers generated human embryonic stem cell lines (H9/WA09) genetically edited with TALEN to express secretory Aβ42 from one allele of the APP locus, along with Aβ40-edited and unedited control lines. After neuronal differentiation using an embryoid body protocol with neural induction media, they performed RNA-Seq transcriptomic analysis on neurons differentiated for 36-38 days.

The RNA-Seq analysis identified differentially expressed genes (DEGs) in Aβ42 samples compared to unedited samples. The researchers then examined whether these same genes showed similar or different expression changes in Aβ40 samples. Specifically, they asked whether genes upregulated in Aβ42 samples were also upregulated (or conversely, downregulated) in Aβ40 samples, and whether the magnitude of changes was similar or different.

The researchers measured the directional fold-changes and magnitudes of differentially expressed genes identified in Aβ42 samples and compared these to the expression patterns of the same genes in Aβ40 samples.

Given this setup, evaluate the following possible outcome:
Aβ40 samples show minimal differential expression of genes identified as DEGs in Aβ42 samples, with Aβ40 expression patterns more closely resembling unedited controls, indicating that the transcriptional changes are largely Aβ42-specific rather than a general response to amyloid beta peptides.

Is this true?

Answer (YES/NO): NO